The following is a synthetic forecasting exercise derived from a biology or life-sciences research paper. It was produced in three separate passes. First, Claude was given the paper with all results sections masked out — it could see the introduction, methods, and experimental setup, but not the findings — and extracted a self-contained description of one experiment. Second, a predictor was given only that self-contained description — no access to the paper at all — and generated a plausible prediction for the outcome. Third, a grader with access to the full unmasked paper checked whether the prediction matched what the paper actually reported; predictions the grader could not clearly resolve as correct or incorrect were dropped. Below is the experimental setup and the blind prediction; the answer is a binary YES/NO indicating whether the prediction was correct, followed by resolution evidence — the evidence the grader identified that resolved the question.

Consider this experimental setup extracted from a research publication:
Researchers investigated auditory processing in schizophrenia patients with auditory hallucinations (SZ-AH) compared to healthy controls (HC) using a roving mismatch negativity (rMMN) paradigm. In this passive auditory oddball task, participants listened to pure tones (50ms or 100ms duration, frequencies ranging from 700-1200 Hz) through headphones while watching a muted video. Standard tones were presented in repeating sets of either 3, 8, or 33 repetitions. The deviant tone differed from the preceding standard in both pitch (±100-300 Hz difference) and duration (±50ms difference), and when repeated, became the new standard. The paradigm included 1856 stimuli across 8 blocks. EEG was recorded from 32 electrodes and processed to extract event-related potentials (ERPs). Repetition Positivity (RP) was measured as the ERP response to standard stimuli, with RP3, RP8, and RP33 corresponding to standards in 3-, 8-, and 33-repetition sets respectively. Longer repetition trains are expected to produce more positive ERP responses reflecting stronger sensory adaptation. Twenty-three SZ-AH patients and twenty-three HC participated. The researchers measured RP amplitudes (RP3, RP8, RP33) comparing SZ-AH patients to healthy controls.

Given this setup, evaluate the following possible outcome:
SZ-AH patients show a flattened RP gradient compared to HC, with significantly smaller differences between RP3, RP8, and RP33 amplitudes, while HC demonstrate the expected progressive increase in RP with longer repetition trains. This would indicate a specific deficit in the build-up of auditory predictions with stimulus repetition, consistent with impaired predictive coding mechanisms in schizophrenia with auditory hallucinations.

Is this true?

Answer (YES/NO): NO